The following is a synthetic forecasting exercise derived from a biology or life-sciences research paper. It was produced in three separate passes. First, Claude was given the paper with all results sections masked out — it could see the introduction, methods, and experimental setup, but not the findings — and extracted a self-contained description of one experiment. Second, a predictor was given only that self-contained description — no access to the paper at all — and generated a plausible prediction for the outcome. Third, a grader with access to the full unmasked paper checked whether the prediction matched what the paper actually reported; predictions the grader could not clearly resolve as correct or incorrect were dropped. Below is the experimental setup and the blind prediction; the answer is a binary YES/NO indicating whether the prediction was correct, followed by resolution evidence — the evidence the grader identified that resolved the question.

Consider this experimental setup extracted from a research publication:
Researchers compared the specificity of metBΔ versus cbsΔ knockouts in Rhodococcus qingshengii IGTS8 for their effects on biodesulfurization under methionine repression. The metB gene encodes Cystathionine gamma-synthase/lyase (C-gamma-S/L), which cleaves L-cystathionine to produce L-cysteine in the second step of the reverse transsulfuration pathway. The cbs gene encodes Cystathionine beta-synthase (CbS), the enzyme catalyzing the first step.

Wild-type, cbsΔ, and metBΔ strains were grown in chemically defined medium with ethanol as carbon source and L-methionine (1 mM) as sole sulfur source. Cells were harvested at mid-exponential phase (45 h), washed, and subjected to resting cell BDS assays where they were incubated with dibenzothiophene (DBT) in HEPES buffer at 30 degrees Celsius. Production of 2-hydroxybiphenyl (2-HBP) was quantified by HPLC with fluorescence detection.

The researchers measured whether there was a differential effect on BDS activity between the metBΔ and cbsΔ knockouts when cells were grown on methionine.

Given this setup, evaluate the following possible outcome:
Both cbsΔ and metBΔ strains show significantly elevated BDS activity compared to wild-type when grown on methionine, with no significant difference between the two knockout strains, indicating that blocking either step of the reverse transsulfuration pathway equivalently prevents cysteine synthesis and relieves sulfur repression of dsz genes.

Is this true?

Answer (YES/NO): NO